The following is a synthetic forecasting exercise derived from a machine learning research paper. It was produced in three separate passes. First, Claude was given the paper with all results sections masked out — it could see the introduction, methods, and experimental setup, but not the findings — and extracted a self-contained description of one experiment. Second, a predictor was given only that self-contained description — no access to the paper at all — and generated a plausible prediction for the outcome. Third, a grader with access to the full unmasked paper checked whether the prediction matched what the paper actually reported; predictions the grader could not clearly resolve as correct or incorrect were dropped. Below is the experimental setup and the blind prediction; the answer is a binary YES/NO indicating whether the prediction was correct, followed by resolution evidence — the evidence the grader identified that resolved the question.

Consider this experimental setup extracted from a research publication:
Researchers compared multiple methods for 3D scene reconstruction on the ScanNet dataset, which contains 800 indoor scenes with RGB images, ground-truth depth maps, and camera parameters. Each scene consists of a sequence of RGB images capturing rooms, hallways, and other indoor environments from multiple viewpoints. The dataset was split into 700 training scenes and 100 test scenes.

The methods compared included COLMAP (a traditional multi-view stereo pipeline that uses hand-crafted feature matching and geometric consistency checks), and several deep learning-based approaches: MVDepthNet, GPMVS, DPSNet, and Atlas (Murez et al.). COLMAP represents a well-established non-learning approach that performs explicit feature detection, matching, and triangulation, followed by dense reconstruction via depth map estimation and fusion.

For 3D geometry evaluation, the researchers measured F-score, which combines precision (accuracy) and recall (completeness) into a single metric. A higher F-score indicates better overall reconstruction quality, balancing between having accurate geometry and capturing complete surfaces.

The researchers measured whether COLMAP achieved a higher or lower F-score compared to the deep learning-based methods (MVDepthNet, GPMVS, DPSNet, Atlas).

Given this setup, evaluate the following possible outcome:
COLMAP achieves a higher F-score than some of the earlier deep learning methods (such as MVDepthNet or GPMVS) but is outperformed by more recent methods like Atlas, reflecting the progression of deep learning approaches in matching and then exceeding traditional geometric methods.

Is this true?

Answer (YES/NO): NO